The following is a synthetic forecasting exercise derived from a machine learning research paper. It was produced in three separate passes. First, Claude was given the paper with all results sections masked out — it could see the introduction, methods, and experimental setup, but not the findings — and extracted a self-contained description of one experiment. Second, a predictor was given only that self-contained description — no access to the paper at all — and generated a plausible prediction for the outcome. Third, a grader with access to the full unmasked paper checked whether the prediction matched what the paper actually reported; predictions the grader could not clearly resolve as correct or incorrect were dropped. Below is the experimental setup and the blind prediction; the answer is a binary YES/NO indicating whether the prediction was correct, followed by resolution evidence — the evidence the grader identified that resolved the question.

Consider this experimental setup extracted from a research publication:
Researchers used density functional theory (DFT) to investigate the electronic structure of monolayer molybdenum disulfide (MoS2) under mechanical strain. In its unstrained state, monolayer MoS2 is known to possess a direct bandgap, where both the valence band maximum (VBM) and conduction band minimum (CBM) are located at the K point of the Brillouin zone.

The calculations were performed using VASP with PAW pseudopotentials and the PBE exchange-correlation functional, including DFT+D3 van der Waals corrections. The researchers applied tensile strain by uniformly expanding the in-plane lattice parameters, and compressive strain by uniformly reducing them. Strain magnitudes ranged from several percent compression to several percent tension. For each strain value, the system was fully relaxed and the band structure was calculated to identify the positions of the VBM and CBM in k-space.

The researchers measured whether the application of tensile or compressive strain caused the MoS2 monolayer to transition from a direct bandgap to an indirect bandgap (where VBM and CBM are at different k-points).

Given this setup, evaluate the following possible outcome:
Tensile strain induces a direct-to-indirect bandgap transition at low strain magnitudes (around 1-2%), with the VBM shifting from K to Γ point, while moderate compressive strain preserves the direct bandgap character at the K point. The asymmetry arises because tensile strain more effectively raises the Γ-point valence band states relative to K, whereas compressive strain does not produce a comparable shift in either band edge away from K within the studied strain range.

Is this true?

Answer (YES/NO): NO